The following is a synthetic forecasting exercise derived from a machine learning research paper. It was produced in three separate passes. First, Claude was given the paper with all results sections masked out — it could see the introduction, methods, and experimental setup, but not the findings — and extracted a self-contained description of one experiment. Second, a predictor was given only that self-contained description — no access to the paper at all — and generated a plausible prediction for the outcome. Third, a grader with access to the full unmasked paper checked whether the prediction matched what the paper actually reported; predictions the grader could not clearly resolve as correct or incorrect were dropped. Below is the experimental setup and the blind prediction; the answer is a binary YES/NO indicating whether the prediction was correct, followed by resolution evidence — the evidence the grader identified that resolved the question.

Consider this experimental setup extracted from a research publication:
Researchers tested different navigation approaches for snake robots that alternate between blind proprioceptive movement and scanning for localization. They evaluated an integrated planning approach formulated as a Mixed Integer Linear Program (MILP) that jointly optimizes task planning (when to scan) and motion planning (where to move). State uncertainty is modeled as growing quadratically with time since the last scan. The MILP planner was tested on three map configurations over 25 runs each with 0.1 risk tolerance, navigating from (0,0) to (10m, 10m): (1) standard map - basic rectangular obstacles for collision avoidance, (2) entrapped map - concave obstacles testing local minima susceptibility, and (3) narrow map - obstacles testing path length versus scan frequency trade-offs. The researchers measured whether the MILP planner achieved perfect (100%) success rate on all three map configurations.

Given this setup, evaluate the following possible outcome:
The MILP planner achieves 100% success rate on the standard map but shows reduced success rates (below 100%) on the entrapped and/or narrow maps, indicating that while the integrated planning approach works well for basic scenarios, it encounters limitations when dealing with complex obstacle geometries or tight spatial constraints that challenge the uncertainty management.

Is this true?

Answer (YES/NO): YES